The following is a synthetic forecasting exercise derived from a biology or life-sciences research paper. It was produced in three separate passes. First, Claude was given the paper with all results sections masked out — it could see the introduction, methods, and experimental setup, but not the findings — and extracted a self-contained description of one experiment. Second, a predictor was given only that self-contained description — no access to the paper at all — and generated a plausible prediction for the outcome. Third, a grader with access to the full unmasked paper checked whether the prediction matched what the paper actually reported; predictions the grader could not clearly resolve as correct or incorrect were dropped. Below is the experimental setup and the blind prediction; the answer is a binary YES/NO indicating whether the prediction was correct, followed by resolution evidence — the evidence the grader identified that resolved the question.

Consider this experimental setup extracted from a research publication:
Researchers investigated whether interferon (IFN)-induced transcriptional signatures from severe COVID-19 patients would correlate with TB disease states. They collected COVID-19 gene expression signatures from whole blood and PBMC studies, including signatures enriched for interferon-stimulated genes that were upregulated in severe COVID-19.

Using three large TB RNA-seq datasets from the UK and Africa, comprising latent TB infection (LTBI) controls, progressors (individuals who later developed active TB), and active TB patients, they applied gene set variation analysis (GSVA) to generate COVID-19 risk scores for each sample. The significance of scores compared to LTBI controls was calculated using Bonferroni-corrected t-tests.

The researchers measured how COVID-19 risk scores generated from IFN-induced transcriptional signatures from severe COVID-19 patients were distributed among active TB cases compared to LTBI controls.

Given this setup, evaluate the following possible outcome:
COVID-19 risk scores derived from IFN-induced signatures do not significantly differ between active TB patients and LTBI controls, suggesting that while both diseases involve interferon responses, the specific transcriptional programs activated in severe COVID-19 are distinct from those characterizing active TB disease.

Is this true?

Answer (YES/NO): NO